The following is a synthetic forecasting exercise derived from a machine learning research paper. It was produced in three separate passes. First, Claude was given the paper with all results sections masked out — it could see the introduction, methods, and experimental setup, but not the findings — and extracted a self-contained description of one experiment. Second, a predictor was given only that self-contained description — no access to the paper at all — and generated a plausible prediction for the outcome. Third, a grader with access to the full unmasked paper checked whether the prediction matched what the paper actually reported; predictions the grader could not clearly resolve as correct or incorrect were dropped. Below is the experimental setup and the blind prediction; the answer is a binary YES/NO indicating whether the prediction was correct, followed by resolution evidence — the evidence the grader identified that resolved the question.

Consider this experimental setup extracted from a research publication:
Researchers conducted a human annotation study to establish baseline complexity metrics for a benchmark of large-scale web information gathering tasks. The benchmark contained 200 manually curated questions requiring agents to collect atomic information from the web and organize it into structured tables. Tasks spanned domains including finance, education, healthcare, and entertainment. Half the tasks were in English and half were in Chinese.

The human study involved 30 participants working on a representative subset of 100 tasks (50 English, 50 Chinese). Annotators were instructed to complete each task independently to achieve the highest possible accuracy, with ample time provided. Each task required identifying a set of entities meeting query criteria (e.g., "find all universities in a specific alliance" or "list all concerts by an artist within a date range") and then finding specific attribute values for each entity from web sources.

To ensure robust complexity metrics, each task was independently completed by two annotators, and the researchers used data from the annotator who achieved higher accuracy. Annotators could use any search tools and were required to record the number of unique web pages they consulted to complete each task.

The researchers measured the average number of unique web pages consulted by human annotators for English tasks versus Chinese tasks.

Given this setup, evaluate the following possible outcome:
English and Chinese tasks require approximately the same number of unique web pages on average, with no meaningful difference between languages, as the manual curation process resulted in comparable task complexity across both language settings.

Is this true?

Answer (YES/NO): NO